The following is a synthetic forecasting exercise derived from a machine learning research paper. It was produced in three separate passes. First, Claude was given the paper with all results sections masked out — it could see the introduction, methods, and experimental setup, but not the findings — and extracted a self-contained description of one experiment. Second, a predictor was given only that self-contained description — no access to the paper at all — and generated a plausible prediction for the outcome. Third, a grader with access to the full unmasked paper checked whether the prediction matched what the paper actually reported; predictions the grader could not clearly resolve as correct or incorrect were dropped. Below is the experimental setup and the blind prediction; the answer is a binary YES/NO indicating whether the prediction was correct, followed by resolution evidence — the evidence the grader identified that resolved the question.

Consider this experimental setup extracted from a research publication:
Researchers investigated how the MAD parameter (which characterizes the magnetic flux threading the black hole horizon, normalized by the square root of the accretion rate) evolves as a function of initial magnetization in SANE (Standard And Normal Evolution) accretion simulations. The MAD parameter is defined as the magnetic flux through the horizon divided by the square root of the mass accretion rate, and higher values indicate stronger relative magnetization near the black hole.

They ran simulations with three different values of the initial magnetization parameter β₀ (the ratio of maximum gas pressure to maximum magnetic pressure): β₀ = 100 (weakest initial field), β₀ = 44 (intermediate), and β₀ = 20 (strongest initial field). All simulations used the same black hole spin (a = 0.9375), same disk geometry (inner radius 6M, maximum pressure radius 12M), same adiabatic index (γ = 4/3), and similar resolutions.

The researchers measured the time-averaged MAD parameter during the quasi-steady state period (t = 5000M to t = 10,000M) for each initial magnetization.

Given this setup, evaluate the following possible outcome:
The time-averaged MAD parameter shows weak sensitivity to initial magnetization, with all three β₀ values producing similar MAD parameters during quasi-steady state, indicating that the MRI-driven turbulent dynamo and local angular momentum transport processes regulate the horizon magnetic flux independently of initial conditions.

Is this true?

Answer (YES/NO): NO